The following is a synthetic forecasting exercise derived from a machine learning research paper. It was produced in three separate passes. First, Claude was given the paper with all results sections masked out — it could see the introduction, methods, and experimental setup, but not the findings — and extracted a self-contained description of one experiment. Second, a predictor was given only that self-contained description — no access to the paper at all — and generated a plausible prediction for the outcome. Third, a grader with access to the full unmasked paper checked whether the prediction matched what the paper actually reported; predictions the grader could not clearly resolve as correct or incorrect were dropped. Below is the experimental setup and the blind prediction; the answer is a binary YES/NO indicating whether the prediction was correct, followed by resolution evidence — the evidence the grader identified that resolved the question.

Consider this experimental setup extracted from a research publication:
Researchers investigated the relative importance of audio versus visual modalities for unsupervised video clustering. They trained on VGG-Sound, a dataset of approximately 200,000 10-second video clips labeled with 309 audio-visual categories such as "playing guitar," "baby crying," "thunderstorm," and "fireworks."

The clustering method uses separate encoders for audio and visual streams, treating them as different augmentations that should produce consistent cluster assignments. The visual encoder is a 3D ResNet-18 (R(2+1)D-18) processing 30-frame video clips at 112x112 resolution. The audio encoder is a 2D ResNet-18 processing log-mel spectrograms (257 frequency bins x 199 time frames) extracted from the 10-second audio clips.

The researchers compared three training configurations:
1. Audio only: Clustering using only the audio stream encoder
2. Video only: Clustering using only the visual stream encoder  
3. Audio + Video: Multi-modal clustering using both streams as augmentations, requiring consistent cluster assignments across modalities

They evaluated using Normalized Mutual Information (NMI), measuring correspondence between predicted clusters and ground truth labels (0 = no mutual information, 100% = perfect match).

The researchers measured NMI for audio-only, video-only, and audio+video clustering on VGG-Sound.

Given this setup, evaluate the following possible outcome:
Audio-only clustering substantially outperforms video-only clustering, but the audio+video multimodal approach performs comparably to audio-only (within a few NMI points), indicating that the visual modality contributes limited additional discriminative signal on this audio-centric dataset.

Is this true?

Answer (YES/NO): NO